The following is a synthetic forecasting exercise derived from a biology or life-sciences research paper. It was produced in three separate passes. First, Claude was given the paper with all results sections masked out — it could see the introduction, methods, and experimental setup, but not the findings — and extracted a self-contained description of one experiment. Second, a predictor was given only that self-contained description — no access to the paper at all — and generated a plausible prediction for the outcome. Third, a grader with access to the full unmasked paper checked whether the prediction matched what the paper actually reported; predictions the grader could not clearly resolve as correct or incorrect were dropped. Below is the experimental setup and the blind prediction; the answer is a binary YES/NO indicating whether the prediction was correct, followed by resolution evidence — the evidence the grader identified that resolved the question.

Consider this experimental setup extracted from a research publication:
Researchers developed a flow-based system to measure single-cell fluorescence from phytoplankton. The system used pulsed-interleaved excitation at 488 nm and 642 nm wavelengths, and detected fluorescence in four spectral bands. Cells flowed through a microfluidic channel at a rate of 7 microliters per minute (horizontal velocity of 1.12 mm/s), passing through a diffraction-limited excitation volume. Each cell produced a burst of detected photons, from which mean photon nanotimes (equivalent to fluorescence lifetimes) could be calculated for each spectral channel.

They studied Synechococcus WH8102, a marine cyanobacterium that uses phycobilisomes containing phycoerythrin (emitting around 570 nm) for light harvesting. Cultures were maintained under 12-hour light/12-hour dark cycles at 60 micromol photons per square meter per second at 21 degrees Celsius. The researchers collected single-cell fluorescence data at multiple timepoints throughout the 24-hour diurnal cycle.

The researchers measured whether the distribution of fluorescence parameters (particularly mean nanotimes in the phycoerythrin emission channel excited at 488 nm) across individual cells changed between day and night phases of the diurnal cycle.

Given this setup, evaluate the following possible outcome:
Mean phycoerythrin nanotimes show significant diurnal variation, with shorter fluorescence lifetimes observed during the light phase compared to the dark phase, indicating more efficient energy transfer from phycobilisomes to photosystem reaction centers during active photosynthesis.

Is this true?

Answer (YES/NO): NO